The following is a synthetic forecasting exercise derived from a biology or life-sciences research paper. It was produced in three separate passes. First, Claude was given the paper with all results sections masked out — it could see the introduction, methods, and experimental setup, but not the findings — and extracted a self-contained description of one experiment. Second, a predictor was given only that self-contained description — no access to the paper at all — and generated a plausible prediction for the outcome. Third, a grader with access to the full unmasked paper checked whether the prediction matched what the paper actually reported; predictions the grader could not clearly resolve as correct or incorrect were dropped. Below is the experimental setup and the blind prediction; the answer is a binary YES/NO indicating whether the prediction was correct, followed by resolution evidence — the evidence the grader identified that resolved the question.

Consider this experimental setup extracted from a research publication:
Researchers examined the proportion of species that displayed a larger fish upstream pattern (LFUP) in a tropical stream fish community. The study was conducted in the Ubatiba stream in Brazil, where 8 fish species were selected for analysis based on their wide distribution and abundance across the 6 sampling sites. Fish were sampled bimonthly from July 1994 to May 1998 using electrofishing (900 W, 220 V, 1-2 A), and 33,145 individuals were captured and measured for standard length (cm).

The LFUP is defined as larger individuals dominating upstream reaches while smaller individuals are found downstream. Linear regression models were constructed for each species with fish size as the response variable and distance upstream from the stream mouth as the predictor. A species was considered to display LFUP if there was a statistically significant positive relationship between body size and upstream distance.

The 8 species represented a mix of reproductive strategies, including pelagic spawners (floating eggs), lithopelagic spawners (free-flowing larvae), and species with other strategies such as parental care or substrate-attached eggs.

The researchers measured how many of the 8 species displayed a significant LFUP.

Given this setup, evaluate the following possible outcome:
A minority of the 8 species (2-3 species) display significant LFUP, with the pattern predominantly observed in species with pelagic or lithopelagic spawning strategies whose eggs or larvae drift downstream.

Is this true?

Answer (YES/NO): NO